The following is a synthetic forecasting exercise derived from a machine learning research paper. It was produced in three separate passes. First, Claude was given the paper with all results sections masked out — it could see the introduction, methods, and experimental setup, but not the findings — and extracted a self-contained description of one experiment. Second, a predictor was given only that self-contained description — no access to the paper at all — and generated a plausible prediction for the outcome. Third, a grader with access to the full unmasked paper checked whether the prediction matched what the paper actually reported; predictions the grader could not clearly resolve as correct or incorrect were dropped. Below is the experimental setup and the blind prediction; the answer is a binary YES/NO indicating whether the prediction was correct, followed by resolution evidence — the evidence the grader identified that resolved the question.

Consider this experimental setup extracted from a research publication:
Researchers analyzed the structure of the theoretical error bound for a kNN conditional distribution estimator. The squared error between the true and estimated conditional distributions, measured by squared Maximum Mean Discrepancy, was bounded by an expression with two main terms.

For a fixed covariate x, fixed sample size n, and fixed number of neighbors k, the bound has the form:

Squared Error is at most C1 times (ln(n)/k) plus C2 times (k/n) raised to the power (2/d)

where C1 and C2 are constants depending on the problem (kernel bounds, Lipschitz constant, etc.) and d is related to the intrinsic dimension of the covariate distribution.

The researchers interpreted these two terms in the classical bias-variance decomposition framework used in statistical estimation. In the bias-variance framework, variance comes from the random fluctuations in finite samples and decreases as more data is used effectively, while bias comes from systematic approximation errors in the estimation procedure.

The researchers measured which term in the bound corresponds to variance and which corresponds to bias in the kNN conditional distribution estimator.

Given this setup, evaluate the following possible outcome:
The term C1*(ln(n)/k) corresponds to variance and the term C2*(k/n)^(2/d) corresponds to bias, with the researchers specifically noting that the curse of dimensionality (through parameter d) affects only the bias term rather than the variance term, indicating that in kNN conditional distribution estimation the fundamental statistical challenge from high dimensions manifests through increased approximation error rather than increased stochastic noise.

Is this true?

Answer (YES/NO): NO